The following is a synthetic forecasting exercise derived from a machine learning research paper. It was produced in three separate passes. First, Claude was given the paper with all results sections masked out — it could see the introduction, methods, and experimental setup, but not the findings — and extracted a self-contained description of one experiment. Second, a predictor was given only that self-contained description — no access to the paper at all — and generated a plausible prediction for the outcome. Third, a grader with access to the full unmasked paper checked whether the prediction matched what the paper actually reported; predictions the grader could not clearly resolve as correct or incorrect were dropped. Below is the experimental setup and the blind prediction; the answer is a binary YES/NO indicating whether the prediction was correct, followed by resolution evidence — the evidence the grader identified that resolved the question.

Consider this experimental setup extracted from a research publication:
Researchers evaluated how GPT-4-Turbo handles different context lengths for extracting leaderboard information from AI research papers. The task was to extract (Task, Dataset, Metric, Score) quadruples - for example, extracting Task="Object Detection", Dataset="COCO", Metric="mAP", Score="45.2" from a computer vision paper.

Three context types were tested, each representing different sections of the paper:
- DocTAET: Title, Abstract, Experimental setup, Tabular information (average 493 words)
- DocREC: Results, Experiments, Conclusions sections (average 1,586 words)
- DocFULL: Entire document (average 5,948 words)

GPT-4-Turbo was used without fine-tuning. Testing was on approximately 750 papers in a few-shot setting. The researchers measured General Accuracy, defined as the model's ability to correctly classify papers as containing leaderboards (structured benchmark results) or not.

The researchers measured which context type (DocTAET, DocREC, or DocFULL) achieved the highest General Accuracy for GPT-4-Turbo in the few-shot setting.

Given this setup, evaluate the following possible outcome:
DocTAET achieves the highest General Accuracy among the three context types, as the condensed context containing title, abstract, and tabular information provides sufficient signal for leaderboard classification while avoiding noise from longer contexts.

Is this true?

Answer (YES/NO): NO